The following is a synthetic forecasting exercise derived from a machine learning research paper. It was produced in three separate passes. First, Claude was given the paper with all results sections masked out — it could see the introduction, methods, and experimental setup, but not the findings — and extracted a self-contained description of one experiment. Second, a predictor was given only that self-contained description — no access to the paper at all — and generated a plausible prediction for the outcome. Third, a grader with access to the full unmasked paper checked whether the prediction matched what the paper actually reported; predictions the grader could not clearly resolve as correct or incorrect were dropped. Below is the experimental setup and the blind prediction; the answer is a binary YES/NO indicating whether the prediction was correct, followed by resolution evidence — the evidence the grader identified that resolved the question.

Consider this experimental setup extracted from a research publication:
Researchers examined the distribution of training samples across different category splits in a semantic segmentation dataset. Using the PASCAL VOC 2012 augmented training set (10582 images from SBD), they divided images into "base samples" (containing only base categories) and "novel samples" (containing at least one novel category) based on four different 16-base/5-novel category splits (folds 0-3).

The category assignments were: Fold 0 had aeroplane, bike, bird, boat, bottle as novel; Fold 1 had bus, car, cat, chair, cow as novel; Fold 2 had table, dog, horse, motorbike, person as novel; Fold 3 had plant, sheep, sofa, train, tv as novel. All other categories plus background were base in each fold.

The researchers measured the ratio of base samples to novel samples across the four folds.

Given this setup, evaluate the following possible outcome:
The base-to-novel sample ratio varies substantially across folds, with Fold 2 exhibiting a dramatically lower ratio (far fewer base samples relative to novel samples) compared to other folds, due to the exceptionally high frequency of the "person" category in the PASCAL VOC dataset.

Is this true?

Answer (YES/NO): YES